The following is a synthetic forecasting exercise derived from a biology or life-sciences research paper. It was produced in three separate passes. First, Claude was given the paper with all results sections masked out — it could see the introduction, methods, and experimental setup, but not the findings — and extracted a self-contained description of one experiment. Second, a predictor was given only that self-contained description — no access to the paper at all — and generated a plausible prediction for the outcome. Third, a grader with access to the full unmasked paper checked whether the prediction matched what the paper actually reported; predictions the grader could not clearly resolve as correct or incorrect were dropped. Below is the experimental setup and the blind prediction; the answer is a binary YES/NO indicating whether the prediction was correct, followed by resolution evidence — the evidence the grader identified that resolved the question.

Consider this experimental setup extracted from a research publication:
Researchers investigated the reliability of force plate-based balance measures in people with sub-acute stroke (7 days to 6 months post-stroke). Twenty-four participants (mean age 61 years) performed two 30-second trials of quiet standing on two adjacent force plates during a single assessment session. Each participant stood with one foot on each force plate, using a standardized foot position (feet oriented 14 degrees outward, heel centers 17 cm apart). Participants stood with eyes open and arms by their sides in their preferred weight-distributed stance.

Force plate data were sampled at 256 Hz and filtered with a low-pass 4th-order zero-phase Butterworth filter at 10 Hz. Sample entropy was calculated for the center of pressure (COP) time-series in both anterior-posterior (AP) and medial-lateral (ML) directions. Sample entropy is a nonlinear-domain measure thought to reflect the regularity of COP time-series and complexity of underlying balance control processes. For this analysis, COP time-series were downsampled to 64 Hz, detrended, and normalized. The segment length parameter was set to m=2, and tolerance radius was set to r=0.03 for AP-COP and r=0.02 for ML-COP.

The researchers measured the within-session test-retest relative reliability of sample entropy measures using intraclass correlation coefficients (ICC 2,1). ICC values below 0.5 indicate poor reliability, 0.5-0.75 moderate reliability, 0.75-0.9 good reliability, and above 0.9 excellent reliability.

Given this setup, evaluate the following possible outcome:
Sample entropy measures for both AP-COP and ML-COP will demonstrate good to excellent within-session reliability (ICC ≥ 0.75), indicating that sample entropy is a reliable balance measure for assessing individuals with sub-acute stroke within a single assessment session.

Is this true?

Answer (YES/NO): NO